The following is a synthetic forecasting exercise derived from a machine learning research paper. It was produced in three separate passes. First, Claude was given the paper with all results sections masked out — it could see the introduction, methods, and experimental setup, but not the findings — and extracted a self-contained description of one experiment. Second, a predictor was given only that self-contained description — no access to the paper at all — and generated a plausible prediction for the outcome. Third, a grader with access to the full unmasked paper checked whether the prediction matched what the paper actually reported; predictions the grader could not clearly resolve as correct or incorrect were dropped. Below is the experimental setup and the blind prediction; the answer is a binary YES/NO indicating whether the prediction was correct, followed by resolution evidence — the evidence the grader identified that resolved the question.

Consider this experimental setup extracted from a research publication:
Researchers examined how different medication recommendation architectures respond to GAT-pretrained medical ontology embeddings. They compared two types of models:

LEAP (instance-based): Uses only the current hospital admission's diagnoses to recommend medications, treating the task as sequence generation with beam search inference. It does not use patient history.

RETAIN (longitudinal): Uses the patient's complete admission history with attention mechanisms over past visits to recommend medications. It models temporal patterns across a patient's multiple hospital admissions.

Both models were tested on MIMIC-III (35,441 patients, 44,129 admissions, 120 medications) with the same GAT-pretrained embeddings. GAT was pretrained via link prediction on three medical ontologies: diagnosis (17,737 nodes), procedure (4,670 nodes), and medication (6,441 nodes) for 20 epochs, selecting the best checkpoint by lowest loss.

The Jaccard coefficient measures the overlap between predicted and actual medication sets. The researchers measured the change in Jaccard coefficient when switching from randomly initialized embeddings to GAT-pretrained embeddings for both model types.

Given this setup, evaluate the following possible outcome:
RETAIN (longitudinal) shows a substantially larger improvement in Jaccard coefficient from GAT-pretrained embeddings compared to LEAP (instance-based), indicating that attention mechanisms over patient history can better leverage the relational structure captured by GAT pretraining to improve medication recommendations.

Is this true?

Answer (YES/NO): NO